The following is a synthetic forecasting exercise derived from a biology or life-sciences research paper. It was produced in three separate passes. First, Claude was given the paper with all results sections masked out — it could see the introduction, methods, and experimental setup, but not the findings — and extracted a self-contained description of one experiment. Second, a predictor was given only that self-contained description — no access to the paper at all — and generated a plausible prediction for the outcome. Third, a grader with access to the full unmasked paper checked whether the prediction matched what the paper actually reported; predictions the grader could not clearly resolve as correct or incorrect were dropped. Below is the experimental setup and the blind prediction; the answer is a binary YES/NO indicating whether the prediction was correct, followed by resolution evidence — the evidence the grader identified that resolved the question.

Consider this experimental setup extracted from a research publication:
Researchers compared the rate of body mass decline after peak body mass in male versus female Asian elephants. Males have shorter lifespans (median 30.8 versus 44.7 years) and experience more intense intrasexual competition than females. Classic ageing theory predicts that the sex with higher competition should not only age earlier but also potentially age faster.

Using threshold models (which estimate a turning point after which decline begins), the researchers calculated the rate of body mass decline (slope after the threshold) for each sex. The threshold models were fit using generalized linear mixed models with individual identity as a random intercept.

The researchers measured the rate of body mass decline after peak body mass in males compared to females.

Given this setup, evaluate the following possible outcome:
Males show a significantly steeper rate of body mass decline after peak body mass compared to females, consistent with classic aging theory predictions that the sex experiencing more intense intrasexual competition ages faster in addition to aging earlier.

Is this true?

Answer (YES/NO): NO